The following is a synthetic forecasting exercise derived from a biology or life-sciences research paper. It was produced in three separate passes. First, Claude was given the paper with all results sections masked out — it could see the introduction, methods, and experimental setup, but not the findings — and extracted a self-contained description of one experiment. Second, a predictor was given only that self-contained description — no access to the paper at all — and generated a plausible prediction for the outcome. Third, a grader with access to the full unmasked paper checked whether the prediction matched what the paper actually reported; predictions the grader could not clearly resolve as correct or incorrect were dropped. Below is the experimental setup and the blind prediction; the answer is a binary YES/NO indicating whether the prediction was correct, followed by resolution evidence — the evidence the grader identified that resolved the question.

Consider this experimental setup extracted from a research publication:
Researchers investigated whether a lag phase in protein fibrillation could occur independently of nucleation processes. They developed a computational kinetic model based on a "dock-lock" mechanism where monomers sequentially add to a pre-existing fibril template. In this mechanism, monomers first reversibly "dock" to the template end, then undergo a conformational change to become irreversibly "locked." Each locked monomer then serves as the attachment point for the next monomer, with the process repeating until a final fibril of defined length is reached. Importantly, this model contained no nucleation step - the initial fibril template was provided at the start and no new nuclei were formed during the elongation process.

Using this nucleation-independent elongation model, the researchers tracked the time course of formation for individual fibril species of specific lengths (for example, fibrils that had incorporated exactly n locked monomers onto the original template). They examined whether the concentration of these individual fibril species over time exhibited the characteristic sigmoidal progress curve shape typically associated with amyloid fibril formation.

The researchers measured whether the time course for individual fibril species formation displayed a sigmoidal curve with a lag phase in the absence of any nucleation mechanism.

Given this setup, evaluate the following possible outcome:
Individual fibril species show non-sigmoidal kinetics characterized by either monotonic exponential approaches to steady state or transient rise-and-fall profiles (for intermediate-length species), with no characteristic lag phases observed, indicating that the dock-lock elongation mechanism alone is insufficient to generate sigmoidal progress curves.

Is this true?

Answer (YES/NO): NO